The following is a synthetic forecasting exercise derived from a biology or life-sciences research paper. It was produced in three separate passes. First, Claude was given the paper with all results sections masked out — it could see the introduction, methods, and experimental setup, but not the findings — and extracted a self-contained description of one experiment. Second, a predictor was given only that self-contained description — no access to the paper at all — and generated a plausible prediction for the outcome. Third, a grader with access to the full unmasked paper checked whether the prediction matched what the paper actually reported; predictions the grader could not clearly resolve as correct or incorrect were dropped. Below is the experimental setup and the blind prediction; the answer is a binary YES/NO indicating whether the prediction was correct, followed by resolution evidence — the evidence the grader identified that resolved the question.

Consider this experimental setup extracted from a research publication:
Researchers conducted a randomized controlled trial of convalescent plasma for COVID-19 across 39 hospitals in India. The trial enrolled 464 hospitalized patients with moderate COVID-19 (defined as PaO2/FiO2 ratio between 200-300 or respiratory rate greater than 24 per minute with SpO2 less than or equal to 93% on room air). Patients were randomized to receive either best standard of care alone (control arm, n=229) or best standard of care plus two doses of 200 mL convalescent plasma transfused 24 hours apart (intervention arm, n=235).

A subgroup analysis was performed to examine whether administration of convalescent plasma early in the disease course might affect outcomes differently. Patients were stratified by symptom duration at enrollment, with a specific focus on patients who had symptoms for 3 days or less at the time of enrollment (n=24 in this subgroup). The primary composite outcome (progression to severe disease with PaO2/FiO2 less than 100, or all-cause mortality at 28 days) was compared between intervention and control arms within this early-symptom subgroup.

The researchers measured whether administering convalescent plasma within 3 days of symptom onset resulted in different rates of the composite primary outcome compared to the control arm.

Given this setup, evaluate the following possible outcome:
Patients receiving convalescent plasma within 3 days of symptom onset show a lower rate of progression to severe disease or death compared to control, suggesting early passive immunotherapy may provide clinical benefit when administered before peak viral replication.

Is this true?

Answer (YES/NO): NO